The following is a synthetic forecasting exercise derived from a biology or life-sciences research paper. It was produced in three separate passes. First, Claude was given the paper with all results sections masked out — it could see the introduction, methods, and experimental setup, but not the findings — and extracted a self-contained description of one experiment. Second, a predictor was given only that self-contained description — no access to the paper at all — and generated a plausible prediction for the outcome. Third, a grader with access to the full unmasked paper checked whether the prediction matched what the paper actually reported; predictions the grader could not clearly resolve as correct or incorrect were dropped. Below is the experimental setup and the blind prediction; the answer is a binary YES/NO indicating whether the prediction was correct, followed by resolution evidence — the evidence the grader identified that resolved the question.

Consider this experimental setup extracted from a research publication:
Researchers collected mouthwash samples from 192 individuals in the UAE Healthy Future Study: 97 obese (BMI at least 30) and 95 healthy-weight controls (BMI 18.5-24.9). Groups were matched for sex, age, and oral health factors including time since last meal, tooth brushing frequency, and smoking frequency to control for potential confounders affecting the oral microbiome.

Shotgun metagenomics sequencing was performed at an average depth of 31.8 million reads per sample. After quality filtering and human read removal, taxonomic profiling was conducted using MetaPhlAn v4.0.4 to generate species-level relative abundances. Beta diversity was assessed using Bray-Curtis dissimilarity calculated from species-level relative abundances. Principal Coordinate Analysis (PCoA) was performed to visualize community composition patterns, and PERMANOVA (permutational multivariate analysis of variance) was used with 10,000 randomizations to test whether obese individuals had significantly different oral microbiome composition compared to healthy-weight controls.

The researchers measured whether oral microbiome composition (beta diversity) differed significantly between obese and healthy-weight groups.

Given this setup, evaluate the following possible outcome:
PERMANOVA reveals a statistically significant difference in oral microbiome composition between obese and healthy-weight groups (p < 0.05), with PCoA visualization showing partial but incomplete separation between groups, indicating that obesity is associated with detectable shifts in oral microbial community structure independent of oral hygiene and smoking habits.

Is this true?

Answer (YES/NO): YES